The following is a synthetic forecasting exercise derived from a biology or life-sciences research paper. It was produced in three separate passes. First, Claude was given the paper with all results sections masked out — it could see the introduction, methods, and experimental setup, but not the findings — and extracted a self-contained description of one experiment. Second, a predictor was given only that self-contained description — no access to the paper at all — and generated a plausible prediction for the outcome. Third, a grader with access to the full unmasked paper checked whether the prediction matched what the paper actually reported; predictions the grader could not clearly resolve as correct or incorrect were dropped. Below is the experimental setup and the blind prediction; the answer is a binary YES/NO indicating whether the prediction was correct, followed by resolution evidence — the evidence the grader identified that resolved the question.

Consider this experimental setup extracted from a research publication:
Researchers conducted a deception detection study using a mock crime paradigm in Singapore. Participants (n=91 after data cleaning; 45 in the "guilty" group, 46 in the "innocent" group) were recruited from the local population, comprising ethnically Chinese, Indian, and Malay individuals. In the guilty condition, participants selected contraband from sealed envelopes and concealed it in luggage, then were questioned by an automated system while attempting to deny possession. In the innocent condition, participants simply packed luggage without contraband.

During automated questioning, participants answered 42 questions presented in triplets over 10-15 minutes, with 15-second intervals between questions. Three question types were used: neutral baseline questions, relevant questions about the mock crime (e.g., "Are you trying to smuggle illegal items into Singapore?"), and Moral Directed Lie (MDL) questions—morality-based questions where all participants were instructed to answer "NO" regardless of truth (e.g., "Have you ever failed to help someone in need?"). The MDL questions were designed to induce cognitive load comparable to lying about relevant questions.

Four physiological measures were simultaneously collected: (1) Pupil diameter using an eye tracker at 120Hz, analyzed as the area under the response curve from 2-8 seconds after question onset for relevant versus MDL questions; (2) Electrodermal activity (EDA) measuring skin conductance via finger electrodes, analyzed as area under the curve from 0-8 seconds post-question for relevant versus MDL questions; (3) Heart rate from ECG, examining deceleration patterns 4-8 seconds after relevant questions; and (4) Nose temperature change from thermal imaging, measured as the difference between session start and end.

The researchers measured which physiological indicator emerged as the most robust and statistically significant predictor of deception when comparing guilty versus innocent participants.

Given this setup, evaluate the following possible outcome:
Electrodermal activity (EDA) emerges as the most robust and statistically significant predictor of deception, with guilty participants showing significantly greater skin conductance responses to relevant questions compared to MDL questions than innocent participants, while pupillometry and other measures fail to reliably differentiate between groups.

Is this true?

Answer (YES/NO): NO